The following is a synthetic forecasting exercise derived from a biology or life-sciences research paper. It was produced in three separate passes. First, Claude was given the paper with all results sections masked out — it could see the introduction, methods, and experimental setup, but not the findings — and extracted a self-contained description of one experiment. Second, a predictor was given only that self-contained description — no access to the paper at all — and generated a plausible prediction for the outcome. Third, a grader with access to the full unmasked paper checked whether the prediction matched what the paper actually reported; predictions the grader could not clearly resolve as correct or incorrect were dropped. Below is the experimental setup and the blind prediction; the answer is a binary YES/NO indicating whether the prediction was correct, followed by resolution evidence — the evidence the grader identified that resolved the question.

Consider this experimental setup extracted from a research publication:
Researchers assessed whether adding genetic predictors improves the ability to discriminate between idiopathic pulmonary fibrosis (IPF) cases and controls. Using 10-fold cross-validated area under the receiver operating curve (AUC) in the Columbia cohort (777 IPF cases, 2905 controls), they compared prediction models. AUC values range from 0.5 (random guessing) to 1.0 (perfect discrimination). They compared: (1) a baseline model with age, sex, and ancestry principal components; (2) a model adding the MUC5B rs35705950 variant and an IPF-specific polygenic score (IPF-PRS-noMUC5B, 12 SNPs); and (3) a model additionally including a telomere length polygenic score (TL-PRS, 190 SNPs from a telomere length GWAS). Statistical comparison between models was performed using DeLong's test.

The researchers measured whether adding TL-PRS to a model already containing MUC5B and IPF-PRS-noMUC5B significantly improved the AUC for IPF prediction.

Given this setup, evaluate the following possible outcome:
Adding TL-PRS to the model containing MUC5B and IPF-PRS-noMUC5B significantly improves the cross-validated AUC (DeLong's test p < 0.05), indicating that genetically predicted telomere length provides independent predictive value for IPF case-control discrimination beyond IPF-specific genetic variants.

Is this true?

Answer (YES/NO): YES